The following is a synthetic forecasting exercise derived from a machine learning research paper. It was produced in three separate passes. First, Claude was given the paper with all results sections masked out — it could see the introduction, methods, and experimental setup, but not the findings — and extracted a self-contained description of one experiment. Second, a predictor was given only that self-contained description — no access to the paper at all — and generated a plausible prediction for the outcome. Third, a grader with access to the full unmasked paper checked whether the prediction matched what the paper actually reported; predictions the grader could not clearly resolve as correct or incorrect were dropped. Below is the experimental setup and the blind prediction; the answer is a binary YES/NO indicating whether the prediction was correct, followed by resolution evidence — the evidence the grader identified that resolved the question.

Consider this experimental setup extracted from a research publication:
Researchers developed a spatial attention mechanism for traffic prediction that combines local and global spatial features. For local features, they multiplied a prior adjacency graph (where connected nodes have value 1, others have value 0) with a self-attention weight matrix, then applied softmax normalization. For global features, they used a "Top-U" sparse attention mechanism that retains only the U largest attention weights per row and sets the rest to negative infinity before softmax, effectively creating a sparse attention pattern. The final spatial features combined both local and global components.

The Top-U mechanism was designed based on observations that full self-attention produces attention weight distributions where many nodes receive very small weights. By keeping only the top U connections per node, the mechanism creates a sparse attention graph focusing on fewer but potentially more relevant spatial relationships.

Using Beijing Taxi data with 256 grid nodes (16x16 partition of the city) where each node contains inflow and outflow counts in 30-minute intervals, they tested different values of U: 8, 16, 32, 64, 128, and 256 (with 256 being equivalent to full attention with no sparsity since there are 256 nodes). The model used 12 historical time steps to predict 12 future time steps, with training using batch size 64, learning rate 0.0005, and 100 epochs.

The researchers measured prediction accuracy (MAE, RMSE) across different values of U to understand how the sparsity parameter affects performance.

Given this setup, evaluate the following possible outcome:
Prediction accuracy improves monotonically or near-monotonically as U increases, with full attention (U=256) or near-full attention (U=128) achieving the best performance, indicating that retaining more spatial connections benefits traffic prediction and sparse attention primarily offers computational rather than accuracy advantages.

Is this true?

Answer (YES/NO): NO